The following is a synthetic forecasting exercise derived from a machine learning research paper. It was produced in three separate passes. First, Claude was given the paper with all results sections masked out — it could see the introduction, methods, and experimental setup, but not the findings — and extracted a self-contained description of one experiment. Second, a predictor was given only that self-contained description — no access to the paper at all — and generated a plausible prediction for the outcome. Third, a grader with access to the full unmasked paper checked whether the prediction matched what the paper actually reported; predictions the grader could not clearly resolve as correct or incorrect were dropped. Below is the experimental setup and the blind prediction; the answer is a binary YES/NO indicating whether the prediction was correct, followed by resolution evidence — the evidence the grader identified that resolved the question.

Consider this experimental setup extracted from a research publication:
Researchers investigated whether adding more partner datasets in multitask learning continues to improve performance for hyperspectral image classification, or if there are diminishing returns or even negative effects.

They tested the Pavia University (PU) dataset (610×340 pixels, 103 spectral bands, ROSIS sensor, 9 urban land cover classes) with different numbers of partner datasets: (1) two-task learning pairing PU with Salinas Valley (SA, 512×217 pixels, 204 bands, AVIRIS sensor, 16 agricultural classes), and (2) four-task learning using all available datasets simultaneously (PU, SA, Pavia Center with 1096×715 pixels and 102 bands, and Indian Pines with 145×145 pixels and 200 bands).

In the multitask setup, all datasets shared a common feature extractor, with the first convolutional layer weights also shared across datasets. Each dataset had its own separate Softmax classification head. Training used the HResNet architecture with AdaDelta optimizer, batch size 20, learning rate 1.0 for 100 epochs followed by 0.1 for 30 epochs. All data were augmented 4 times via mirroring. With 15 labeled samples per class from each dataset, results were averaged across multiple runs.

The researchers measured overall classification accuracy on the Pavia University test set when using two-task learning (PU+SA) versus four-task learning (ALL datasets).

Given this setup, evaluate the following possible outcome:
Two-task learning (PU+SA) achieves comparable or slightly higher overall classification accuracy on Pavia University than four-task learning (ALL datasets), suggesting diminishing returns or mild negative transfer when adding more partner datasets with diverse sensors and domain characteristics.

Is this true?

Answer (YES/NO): YES